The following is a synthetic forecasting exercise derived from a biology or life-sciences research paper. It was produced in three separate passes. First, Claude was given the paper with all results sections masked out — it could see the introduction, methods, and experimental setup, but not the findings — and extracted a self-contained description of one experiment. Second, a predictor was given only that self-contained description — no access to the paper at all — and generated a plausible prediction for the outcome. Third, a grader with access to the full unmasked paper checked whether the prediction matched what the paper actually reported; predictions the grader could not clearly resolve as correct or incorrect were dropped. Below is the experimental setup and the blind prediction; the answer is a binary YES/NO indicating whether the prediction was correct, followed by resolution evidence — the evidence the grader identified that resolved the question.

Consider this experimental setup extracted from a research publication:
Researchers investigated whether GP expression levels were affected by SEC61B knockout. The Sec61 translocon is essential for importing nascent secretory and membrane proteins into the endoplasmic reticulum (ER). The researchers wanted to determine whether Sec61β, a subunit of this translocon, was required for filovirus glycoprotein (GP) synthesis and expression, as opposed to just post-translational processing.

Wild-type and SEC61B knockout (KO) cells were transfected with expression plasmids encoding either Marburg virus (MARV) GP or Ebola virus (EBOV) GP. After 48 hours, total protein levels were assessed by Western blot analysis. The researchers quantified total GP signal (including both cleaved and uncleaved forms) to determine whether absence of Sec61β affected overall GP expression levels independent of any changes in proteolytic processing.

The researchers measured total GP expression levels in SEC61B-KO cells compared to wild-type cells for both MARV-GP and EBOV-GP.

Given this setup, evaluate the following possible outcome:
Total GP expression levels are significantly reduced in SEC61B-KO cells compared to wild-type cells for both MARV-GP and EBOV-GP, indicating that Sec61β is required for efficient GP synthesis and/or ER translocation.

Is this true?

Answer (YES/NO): NO